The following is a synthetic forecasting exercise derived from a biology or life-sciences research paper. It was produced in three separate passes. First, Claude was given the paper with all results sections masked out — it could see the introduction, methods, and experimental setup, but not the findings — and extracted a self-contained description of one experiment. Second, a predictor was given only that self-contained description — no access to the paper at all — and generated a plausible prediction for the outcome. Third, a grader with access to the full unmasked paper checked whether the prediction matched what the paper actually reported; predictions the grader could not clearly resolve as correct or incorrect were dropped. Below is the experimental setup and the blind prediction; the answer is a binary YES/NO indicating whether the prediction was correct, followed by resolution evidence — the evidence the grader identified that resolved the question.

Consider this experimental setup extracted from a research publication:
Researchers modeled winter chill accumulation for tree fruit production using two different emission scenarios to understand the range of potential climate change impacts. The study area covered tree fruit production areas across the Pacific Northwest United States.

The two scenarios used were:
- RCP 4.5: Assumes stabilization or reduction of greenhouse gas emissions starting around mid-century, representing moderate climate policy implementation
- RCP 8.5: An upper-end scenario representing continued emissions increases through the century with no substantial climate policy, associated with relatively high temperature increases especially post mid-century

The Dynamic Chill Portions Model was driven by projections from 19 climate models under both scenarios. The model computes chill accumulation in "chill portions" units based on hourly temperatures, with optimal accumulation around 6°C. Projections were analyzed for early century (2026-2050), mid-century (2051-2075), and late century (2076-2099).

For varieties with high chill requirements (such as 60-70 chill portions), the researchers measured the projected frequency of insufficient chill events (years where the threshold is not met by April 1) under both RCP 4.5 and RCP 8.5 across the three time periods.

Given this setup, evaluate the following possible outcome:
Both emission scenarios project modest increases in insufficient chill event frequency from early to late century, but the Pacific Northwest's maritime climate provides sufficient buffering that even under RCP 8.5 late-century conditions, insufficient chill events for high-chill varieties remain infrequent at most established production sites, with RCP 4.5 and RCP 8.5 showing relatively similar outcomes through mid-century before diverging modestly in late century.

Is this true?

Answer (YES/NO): YES